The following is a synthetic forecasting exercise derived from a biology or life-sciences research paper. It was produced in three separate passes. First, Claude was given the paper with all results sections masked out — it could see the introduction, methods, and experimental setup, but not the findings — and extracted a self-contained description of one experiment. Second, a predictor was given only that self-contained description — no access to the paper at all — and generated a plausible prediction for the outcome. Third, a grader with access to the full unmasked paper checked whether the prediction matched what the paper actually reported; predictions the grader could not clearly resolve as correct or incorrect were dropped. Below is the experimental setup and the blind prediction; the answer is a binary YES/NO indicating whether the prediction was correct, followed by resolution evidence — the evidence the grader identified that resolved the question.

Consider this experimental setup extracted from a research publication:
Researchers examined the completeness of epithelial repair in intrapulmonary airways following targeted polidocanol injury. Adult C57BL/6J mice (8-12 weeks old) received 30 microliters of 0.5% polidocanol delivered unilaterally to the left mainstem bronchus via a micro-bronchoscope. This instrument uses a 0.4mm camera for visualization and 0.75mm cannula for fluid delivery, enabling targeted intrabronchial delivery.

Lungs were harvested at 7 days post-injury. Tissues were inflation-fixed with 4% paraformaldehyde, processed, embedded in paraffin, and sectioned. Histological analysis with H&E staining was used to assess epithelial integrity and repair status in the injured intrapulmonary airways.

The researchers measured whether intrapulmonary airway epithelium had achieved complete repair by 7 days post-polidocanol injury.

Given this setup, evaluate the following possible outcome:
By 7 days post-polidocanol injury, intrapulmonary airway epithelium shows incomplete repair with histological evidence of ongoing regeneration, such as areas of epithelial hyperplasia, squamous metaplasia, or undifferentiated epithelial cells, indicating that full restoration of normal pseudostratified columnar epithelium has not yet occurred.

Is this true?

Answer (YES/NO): NO